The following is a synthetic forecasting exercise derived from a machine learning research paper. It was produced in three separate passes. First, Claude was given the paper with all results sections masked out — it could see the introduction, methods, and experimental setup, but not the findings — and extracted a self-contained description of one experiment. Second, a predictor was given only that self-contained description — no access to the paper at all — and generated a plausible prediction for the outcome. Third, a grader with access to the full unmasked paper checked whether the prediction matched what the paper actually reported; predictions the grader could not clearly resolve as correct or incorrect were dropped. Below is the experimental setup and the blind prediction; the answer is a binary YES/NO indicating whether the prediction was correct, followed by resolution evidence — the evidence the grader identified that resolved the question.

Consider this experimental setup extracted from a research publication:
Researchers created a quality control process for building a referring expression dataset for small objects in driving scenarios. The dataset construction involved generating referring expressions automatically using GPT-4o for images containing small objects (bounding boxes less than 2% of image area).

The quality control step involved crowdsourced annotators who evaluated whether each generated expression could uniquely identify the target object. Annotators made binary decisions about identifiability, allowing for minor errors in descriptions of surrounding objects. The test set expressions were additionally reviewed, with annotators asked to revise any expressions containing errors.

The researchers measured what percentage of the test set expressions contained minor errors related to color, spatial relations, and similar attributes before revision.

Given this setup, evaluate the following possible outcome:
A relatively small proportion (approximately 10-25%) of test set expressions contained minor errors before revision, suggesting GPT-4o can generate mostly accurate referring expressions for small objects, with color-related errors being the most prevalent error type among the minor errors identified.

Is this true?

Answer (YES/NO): NO